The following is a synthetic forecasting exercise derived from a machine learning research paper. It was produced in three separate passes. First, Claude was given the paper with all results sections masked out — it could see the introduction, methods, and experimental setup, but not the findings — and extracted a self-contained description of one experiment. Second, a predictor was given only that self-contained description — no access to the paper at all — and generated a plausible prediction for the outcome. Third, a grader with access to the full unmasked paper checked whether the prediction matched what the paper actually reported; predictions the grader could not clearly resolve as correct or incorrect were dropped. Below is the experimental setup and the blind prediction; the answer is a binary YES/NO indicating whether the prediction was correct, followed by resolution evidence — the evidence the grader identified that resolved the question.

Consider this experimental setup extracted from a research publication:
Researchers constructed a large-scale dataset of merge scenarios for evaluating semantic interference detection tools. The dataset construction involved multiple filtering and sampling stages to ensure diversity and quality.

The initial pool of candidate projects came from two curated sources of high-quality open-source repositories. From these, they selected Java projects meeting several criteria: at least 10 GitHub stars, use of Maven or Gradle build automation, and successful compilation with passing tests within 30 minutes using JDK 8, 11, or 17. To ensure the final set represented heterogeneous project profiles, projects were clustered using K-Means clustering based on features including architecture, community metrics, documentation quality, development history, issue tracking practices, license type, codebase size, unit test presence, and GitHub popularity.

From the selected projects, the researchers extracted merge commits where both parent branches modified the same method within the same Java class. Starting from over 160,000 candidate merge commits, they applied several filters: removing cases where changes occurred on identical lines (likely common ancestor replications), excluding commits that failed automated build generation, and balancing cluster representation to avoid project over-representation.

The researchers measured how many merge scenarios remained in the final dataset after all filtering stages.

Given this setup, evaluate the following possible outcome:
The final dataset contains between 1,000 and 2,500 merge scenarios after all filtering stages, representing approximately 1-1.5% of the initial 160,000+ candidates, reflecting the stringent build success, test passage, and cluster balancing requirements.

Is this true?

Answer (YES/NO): NO